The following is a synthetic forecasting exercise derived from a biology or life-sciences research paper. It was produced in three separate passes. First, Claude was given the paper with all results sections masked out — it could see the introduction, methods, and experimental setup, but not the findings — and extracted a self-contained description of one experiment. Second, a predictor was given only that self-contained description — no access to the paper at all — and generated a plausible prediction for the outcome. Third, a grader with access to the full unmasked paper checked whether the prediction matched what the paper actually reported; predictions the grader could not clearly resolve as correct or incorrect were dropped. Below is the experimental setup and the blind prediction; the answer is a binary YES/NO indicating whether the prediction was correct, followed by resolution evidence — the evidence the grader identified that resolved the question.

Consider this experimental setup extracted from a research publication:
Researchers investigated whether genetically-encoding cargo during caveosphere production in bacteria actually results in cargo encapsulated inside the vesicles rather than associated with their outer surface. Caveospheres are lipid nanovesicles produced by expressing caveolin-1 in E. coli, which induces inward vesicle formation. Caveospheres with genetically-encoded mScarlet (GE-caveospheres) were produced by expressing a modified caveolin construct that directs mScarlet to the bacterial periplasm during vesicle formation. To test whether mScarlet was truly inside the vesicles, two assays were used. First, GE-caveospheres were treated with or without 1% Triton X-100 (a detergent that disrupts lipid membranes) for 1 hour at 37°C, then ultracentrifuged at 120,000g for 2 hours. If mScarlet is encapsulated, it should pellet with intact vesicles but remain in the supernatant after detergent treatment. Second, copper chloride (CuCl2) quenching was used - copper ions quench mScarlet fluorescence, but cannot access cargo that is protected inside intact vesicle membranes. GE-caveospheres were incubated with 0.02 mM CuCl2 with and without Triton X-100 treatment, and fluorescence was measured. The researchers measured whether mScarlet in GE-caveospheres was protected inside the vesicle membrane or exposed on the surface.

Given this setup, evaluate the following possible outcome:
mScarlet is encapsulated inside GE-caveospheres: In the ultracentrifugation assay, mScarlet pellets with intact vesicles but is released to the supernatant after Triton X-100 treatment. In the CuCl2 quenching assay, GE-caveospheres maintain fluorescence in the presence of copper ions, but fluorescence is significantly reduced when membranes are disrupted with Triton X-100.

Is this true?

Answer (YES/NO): YES